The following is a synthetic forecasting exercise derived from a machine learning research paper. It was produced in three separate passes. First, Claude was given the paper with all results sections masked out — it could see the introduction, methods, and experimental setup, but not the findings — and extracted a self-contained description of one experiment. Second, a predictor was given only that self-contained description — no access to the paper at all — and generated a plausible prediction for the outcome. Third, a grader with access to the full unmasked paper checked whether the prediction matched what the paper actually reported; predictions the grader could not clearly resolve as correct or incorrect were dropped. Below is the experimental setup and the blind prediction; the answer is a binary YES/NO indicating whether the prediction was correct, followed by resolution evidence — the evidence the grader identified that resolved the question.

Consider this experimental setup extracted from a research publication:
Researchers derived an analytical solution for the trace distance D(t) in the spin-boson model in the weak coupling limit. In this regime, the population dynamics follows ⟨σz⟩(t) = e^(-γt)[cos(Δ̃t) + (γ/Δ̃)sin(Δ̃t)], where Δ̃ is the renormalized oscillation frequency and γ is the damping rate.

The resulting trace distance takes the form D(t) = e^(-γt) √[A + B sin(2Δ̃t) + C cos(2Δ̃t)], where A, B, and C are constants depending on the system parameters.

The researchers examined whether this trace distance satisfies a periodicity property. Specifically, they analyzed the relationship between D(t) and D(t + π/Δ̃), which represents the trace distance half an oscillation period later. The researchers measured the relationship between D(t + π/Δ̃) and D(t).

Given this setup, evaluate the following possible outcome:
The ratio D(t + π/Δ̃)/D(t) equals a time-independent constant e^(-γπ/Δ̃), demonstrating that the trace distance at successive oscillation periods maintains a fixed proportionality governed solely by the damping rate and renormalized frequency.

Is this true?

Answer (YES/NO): YES